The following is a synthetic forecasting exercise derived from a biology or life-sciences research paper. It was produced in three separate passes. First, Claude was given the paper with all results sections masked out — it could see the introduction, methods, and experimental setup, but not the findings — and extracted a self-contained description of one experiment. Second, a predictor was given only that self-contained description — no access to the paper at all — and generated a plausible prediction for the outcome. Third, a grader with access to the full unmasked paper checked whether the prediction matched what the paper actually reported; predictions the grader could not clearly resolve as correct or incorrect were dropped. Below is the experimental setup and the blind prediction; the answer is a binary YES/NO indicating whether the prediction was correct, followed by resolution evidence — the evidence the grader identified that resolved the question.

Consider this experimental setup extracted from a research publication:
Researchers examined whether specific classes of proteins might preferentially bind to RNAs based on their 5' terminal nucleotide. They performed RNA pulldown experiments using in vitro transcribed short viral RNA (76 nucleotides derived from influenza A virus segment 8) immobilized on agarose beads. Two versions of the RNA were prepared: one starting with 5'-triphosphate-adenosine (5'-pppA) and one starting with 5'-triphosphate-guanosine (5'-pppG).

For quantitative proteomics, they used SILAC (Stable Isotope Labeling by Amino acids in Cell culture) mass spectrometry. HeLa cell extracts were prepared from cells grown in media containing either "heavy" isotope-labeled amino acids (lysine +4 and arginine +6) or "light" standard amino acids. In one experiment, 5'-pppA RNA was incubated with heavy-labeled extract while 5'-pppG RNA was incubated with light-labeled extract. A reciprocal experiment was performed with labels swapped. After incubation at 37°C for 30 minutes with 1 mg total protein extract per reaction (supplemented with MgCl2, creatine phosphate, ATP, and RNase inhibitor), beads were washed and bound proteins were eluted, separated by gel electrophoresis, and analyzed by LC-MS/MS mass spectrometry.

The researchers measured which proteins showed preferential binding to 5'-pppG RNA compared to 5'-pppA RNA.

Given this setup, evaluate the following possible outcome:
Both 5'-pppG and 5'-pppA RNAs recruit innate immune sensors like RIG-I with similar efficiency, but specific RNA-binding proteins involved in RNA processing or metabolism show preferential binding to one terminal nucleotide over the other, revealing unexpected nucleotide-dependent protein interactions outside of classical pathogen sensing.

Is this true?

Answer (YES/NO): NO